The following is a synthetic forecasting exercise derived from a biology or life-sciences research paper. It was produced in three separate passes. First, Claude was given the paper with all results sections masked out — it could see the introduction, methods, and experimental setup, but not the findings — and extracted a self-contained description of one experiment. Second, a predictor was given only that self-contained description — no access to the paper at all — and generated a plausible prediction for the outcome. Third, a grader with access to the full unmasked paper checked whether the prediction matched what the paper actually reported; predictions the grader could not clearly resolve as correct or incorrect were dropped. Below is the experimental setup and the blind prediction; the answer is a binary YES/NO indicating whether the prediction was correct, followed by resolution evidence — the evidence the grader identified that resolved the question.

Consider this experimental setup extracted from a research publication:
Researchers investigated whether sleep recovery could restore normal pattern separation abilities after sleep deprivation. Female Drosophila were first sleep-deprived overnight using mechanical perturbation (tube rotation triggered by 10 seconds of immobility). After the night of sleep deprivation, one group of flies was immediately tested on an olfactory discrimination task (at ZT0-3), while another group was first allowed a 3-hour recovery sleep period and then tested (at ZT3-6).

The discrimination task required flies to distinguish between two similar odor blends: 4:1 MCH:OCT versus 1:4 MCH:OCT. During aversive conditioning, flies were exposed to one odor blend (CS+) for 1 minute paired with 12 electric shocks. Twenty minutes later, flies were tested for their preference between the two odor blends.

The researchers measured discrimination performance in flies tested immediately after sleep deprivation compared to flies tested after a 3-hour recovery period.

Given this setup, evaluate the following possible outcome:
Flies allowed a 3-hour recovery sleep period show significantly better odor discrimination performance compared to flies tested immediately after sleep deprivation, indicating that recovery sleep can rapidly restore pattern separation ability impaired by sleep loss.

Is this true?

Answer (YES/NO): YES